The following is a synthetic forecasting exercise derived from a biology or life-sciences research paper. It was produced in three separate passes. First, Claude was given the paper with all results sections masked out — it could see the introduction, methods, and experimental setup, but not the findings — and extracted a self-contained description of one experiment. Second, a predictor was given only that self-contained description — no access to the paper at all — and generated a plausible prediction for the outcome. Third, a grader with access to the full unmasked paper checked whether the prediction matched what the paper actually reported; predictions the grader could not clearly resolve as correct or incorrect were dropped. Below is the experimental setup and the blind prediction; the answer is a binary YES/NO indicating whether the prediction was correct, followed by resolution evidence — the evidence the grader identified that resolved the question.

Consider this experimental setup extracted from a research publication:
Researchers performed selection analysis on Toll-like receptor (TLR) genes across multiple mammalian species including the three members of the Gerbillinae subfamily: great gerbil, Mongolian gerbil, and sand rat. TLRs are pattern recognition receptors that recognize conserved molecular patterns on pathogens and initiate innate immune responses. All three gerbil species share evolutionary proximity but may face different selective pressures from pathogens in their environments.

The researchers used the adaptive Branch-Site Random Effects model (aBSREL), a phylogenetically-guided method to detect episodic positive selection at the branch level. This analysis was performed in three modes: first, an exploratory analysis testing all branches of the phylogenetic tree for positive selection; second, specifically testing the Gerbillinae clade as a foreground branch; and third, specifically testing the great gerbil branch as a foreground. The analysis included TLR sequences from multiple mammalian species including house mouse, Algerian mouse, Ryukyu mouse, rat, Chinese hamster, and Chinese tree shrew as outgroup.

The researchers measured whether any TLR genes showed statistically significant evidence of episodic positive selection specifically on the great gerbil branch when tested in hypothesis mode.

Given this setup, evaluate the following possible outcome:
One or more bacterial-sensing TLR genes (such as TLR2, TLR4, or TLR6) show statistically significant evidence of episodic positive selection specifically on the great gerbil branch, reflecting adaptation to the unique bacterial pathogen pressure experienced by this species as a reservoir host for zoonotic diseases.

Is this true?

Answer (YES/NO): NO